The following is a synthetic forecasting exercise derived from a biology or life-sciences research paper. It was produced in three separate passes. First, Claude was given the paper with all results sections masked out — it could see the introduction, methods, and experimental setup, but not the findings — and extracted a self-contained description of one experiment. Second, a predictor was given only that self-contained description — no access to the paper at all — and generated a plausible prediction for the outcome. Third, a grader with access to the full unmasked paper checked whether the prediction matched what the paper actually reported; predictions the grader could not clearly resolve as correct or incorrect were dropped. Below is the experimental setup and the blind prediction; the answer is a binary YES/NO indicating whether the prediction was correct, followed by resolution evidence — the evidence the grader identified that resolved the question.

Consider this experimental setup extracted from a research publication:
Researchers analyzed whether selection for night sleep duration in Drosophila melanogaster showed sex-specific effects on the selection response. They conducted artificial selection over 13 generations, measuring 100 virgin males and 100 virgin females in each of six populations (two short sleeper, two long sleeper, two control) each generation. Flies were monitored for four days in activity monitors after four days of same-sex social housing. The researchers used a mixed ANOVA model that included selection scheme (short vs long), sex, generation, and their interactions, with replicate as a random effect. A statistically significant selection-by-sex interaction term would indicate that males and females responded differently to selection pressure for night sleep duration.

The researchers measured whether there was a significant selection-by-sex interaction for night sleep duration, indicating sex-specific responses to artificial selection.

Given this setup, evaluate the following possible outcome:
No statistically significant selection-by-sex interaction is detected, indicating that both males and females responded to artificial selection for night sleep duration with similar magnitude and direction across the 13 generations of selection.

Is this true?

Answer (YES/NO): YES